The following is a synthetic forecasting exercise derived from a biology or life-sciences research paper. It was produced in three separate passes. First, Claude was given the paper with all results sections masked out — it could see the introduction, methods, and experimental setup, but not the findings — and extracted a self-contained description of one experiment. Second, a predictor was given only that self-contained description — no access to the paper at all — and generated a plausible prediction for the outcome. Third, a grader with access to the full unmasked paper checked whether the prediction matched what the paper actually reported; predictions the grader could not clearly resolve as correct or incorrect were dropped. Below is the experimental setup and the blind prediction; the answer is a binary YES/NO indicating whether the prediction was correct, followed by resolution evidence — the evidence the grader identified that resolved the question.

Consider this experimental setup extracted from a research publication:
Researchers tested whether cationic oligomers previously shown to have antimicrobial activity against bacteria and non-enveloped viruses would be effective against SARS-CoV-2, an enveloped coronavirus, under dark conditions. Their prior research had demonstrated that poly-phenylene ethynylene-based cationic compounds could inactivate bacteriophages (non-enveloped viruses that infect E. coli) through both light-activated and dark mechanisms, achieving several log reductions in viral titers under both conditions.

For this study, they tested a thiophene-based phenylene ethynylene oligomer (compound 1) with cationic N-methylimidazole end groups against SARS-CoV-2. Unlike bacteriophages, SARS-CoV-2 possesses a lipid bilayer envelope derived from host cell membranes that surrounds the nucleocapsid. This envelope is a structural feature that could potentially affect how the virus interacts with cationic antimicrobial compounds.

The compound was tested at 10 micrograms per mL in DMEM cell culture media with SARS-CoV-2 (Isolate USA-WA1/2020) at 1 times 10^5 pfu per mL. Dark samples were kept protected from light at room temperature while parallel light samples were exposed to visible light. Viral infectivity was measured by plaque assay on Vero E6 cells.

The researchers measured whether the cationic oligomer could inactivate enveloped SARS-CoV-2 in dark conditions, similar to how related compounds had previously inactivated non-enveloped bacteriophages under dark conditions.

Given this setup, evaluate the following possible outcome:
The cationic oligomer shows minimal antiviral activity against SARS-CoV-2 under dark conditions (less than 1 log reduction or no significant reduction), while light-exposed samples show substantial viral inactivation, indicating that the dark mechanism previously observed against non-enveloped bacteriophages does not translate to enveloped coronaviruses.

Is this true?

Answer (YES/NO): YES